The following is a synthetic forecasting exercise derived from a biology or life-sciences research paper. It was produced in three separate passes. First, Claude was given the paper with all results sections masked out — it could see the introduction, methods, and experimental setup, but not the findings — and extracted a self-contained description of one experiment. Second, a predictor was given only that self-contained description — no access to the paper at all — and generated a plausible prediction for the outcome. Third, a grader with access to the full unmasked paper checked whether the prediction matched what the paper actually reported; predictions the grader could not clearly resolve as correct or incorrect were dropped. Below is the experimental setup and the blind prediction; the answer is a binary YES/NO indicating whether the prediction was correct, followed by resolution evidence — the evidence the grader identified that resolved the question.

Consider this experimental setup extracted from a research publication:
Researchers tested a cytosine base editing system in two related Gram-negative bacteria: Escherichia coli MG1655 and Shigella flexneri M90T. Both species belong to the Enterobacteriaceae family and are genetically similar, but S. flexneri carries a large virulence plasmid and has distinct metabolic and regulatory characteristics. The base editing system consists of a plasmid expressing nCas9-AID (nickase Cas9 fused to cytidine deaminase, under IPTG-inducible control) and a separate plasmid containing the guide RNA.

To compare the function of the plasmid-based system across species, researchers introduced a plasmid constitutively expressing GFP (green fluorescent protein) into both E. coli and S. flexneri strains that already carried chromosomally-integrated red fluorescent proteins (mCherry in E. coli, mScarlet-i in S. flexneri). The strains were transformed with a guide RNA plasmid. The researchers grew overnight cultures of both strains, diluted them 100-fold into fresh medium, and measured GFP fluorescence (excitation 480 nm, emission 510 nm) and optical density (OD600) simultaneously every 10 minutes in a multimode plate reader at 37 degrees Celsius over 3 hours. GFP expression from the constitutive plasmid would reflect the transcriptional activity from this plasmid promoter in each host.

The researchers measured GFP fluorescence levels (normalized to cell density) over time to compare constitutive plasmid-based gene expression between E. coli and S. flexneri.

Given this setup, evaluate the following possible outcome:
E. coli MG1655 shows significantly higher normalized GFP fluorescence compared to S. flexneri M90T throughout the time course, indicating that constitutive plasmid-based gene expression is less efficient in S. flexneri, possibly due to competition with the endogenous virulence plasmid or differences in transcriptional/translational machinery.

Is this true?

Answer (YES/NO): YES